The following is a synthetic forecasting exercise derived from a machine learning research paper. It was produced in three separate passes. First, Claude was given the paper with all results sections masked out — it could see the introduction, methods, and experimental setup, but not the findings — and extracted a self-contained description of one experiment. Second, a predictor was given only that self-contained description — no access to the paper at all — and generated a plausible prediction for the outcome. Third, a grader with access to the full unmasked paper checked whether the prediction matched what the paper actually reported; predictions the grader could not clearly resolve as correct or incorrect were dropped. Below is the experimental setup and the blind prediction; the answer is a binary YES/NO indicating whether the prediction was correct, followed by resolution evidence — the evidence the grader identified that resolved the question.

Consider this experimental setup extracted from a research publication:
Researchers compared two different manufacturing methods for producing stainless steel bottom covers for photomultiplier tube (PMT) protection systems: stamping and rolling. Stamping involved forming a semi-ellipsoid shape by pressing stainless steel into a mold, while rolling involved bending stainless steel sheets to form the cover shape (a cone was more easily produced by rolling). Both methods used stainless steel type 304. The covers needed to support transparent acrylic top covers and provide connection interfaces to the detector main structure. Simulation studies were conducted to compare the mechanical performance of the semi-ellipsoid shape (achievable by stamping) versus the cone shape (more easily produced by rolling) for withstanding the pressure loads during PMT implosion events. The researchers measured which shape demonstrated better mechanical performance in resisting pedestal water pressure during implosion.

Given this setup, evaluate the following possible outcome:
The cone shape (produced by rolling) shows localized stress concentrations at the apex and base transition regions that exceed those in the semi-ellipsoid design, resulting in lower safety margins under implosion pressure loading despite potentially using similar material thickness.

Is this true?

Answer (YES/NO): NO